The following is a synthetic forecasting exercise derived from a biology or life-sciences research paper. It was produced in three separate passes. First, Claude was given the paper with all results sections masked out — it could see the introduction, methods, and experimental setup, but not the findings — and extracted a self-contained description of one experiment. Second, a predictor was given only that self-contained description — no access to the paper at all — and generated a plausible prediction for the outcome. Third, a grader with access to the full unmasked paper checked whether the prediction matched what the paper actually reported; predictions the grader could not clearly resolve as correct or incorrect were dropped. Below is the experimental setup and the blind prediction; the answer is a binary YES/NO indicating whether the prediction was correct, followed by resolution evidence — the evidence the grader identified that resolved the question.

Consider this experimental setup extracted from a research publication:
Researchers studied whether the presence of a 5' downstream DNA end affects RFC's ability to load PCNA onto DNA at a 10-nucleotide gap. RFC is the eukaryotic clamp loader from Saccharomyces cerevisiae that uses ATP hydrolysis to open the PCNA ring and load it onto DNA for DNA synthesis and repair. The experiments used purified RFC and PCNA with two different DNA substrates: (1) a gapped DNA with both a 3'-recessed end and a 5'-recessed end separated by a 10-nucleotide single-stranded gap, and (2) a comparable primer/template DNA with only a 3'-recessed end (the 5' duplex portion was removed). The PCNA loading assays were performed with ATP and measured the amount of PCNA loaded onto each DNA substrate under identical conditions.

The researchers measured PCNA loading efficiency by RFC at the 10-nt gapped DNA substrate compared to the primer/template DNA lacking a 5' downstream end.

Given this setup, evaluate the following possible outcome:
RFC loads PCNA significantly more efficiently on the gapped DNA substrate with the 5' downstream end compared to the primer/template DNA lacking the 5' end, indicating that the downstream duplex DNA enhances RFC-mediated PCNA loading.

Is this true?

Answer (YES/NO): YES